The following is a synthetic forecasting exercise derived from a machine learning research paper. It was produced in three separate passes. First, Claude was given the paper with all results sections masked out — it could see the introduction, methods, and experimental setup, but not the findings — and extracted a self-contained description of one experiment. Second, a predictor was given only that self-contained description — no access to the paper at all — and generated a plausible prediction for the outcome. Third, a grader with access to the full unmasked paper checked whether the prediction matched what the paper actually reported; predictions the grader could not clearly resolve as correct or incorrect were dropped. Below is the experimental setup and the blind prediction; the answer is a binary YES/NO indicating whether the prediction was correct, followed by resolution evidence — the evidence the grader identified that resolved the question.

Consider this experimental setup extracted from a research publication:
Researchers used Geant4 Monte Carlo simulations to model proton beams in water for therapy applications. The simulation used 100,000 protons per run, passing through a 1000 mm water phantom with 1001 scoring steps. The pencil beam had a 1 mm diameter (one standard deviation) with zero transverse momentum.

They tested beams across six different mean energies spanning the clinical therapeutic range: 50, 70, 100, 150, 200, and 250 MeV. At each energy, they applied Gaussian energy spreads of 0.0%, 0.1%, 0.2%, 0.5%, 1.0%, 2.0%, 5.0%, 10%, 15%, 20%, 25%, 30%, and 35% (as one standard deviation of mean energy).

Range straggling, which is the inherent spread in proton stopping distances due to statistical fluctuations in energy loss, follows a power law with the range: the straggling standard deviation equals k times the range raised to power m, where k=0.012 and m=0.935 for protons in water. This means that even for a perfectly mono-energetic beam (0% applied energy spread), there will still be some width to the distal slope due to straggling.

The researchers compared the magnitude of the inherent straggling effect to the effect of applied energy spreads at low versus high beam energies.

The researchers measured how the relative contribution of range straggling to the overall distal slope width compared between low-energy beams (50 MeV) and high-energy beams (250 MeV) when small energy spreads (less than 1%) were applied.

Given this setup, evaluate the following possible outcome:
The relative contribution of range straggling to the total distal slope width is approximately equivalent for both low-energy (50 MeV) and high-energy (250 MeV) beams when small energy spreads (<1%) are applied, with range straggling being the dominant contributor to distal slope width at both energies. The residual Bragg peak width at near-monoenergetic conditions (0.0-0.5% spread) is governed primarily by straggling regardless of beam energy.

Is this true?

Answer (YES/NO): NO